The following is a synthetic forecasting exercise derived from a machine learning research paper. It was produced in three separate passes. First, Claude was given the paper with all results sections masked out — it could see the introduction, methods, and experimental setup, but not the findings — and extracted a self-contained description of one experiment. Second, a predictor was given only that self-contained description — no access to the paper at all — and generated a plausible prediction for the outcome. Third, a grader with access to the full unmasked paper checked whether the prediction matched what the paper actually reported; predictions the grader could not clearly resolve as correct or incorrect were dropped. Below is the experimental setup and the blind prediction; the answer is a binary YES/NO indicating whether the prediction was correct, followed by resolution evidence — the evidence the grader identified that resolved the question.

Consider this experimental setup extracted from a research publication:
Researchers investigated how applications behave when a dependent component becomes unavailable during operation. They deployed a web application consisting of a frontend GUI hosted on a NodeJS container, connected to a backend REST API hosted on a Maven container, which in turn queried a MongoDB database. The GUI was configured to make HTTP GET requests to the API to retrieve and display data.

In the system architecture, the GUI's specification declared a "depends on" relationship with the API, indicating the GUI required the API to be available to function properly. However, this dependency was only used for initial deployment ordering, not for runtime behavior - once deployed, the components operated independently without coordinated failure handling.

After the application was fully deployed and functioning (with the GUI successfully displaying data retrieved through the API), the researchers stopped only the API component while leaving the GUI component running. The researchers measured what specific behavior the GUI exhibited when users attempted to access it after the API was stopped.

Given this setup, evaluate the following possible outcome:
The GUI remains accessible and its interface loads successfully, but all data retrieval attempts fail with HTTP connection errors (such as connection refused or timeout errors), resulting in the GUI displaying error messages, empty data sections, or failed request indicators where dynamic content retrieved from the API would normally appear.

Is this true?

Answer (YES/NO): YES